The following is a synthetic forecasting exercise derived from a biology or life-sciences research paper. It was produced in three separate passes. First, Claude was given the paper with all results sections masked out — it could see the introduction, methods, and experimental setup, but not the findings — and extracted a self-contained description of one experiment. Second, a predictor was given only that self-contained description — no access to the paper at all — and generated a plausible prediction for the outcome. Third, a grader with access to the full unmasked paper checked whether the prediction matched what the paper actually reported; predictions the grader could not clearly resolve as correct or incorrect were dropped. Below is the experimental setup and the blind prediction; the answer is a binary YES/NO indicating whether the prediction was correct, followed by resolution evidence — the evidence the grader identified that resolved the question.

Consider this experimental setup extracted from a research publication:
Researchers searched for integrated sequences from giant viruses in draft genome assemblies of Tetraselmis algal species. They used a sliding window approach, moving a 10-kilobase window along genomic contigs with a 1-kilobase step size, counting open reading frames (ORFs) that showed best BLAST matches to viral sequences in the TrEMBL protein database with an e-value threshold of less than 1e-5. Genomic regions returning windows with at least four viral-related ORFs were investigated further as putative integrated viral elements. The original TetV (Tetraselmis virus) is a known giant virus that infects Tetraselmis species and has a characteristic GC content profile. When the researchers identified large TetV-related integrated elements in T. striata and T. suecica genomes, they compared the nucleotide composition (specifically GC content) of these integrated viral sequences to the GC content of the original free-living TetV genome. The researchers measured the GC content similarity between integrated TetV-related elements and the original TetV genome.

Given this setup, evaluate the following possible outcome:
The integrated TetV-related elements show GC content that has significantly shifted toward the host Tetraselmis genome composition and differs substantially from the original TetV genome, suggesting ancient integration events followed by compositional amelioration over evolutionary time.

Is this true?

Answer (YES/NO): NO